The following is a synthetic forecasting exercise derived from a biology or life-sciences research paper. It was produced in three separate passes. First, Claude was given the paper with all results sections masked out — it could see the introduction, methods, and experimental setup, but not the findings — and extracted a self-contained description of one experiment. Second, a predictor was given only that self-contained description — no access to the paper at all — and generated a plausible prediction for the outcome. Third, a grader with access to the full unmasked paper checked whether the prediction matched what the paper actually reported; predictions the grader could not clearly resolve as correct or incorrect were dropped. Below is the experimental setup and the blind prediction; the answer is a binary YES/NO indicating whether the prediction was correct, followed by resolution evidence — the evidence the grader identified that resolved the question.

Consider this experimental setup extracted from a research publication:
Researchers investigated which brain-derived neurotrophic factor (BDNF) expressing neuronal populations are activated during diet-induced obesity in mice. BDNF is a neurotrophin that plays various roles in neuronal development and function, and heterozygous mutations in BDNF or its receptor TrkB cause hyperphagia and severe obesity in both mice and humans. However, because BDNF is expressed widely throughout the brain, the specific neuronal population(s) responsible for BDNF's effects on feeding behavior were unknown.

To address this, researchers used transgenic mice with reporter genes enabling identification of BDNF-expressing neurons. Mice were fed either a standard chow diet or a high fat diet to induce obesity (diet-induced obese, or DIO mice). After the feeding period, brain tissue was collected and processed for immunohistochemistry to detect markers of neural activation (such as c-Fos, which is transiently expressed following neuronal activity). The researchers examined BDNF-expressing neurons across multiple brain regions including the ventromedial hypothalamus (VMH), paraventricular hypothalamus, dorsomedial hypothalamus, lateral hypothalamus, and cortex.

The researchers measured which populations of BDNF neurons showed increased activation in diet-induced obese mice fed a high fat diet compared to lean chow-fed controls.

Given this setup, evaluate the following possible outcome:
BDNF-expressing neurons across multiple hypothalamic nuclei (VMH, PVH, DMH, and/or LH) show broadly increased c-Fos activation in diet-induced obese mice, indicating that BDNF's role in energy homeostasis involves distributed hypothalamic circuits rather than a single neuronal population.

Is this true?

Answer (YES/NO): NO